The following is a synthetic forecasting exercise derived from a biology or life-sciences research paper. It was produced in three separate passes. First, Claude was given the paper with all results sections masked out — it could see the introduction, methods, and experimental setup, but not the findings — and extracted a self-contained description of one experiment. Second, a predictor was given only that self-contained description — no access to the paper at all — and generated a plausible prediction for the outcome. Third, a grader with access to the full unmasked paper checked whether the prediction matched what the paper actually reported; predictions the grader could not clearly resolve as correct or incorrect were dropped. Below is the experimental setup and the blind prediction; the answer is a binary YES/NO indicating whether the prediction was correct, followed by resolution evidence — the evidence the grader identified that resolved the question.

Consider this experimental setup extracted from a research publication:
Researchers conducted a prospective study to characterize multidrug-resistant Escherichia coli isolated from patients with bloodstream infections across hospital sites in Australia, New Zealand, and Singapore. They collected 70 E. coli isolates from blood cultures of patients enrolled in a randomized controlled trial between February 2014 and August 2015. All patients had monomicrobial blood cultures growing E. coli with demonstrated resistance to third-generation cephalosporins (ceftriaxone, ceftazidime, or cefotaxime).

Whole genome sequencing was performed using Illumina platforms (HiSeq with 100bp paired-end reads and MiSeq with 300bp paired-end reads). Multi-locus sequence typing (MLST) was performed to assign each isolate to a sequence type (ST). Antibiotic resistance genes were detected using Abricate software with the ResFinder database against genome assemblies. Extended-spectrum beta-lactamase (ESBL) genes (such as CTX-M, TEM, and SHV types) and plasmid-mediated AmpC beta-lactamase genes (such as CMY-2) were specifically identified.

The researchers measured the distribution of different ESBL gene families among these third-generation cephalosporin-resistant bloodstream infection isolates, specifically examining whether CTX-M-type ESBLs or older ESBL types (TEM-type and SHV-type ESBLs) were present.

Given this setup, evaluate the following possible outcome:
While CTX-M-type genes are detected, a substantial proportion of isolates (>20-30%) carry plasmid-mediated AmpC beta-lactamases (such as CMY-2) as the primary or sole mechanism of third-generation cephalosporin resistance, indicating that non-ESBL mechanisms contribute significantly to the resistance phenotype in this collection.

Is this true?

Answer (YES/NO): NO